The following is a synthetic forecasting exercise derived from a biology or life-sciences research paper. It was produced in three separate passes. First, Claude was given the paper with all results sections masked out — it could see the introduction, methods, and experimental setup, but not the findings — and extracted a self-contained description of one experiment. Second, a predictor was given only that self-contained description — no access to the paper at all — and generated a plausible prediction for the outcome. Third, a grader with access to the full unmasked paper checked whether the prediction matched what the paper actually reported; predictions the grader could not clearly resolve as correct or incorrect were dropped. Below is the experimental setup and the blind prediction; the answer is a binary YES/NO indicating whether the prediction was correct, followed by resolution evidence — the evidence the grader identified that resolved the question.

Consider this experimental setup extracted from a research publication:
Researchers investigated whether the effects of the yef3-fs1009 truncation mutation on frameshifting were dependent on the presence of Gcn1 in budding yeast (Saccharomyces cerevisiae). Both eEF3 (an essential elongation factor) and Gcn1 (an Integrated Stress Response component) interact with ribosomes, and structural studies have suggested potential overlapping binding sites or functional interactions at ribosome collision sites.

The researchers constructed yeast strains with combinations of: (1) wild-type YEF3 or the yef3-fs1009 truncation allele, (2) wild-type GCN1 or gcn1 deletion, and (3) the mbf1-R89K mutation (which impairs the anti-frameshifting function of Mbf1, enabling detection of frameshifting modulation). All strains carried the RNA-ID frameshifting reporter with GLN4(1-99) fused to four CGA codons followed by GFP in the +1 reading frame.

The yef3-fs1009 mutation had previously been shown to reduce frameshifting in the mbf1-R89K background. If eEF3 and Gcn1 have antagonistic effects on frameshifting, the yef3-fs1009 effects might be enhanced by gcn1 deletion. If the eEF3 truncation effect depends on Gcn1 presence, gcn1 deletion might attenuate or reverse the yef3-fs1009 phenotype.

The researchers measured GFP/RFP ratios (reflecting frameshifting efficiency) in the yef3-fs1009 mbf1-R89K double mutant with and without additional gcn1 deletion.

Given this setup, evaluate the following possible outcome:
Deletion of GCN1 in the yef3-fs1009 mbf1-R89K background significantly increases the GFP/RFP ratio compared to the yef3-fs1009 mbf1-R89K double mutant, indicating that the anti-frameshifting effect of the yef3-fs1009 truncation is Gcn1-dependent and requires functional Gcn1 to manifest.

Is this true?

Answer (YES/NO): NO